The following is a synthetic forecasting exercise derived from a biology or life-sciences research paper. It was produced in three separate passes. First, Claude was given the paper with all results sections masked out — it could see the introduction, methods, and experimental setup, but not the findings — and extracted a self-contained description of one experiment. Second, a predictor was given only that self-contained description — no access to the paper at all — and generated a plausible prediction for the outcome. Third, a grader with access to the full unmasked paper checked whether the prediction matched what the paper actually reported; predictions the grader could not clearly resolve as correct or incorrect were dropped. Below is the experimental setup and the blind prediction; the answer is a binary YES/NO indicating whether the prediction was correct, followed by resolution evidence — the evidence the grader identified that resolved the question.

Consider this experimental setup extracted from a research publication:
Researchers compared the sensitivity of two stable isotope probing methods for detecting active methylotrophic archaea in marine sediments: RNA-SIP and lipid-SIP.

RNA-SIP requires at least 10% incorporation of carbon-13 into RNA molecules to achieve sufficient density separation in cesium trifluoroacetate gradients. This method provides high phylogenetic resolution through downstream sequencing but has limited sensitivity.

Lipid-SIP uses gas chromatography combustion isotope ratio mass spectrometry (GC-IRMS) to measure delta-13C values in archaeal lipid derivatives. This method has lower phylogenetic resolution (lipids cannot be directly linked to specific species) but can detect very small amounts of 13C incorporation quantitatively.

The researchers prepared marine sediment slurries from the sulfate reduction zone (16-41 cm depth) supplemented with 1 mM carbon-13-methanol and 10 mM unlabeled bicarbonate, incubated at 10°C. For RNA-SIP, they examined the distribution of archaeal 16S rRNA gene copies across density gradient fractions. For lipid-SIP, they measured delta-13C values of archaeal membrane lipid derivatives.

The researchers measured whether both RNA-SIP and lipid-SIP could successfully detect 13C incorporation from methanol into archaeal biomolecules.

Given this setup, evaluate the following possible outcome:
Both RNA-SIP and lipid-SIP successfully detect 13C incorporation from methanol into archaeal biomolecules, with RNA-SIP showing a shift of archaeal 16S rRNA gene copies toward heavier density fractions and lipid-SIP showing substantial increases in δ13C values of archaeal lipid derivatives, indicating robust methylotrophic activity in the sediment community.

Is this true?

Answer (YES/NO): NO